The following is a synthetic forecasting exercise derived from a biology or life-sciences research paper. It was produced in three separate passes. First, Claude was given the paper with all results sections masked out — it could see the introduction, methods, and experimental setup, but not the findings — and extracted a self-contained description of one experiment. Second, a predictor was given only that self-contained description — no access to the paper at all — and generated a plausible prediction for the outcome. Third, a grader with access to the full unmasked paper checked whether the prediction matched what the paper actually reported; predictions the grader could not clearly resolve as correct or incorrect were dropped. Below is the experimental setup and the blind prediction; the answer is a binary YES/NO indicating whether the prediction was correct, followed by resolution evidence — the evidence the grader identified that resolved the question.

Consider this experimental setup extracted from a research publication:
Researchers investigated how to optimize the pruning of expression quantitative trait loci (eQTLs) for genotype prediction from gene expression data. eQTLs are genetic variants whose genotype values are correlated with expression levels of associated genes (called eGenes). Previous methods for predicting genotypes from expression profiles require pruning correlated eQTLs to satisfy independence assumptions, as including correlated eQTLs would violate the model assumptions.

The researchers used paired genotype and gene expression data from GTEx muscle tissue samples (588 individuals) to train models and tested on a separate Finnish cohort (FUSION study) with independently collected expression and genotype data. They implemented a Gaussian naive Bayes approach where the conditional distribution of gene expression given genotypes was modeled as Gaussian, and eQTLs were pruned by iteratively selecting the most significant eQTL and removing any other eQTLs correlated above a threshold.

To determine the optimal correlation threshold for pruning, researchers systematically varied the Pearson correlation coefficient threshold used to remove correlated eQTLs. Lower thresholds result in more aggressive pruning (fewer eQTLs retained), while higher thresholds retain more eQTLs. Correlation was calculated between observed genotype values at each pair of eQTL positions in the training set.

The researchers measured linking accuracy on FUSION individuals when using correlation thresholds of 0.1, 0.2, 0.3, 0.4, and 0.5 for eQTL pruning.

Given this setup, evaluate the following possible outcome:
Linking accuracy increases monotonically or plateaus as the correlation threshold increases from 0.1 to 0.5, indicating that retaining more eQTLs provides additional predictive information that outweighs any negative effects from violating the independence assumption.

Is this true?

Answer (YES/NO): NO